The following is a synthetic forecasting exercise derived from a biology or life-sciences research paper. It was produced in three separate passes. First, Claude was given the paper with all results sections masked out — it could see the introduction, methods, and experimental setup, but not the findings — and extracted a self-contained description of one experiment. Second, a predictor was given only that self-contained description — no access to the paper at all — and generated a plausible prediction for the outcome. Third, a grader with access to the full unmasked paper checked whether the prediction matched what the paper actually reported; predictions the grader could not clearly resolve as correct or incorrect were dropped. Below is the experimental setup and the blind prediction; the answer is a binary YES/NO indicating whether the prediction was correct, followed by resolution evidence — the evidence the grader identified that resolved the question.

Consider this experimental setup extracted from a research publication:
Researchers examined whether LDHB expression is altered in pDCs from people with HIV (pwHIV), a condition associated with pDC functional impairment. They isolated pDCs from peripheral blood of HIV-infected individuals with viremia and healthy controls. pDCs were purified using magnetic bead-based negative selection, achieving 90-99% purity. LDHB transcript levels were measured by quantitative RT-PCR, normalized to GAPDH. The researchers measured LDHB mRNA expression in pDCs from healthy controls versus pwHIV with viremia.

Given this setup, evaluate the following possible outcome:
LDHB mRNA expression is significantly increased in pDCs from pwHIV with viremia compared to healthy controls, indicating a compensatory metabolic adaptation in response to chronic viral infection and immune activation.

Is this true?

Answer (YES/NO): NO